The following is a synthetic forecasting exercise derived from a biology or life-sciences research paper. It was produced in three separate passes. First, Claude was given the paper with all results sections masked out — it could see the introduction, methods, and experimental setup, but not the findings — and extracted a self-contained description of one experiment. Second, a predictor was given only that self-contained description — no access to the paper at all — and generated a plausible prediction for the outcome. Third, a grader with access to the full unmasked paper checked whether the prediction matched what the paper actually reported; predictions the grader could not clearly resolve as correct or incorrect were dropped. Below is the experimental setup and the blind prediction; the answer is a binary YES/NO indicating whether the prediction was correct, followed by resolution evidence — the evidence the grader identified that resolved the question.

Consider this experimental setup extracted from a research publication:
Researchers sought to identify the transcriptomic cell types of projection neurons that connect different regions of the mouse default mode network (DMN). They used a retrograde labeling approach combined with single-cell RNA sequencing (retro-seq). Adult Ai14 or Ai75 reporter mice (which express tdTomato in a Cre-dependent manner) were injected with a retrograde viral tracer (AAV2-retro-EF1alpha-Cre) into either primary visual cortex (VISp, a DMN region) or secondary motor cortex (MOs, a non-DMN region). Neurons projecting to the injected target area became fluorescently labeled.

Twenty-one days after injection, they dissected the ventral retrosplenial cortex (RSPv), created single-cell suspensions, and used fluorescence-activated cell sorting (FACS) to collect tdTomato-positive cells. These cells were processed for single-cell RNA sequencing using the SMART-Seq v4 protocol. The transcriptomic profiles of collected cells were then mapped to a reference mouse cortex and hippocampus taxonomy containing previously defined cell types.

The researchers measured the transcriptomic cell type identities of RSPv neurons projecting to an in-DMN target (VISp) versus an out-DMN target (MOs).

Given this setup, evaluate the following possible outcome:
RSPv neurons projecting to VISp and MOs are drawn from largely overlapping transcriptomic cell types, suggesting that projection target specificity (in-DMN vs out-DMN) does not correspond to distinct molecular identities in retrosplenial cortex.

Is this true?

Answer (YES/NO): YES